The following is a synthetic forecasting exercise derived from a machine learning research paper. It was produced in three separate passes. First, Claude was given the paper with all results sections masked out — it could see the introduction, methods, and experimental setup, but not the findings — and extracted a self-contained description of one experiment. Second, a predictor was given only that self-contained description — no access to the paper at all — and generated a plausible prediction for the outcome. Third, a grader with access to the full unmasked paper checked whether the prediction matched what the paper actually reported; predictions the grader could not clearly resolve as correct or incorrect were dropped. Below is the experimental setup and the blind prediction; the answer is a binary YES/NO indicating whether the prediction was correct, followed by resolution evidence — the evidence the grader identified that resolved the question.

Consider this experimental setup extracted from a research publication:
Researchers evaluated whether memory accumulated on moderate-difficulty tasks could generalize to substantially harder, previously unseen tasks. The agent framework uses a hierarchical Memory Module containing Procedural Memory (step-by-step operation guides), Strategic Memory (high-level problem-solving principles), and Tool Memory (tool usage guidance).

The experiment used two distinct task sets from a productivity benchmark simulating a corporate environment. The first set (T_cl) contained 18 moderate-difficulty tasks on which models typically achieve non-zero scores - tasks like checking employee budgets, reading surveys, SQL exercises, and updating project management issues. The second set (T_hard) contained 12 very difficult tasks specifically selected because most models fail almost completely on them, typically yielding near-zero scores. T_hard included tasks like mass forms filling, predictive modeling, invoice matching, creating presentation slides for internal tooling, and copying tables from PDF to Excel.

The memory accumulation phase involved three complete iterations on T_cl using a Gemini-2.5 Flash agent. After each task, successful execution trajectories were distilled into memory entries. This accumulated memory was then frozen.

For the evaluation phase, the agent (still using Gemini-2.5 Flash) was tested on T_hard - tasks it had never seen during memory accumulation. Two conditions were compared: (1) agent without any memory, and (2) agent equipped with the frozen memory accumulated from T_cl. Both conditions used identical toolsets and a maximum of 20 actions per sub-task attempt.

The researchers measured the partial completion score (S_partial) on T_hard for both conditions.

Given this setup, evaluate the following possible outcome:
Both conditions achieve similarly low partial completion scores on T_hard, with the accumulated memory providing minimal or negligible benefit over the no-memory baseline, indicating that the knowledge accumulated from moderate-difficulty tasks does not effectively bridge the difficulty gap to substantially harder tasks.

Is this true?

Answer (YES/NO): NO